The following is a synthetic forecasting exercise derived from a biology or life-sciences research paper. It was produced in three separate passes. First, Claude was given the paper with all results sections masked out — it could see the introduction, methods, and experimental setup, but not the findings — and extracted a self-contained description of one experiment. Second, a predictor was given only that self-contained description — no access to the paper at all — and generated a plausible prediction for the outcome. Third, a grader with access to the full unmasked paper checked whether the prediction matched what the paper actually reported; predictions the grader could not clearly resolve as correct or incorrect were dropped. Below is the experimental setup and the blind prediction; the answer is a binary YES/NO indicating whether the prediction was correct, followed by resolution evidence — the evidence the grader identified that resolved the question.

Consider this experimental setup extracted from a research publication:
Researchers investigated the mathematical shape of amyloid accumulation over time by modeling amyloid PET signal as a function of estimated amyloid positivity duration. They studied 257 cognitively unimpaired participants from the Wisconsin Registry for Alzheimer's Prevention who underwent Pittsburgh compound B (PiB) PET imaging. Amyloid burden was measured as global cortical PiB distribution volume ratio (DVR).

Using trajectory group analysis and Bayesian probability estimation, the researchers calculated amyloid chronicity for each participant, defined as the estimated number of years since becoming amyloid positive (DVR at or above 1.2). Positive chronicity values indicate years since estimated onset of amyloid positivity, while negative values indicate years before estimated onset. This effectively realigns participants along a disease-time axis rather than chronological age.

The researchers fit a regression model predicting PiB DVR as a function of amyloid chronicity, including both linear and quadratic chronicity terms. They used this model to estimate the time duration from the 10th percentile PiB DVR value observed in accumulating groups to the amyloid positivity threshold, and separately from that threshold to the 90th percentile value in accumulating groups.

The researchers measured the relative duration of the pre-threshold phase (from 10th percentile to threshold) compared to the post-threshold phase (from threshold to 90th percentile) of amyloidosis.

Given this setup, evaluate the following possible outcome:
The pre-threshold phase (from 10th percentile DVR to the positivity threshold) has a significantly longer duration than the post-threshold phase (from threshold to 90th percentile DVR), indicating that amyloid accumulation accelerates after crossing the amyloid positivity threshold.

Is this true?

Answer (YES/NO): NO